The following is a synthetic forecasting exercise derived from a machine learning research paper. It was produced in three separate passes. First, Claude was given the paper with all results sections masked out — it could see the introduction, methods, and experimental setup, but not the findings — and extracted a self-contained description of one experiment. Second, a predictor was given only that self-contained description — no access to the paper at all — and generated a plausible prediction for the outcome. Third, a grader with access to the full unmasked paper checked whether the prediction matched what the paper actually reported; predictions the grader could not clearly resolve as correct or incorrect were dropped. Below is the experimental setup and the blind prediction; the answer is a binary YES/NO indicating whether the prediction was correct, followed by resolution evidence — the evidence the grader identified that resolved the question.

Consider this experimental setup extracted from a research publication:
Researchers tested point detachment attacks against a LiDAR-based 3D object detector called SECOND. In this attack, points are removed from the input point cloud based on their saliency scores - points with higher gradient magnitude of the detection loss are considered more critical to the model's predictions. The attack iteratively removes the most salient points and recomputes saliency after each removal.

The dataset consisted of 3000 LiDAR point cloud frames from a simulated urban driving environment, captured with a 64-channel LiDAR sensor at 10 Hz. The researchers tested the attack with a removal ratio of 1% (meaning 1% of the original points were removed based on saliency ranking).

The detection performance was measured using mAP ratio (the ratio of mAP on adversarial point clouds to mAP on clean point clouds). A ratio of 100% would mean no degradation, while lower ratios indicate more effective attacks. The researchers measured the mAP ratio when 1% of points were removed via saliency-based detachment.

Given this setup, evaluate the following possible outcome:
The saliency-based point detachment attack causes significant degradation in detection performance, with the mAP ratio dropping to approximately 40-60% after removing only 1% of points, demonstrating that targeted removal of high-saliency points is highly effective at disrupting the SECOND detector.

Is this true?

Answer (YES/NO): NO